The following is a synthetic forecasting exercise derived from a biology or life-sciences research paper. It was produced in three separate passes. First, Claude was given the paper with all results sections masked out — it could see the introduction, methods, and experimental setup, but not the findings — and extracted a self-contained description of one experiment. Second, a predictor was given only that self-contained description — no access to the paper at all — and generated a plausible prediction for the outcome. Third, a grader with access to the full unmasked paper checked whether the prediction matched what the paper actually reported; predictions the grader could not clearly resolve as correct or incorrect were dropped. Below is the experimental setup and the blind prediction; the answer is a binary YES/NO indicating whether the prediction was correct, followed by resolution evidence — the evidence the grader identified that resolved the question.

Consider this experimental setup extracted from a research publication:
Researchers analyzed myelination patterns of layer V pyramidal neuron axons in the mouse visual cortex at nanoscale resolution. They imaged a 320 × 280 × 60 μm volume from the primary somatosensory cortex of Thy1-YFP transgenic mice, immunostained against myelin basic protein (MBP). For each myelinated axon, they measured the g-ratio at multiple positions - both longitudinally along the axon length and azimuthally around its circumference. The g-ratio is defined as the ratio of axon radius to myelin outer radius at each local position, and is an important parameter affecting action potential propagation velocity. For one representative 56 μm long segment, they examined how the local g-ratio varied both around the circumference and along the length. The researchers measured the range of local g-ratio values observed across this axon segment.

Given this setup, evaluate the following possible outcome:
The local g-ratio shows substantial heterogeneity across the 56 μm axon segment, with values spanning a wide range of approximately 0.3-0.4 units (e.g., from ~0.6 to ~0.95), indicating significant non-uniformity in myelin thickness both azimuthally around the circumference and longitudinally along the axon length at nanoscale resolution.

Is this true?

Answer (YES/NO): NO